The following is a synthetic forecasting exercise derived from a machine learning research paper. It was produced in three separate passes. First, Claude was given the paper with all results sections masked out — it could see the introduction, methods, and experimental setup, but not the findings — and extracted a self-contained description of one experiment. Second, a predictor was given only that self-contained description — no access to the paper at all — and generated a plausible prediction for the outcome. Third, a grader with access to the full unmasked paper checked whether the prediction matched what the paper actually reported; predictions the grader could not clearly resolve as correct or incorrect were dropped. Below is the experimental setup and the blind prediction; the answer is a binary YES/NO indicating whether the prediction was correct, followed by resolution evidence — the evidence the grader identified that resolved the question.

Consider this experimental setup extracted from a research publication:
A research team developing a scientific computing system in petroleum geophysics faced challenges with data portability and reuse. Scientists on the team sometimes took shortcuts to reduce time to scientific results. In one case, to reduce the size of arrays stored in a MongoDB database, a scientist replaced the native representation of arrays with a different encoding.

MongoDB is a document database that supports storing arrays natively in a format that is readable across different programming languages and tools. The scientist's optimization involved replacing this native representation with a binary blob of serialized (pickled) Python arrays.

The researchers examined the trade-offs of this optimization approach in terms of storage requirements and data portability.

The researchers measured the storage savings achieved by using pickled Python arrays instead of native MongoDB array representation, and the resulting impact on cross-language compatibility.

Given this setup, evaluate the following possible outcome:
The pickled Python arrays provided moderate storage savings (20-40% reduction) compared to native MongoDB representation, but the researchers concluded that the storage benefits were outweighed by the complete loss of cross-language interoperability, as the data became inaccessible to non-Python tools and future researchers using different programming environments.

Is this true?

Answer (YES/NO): NO